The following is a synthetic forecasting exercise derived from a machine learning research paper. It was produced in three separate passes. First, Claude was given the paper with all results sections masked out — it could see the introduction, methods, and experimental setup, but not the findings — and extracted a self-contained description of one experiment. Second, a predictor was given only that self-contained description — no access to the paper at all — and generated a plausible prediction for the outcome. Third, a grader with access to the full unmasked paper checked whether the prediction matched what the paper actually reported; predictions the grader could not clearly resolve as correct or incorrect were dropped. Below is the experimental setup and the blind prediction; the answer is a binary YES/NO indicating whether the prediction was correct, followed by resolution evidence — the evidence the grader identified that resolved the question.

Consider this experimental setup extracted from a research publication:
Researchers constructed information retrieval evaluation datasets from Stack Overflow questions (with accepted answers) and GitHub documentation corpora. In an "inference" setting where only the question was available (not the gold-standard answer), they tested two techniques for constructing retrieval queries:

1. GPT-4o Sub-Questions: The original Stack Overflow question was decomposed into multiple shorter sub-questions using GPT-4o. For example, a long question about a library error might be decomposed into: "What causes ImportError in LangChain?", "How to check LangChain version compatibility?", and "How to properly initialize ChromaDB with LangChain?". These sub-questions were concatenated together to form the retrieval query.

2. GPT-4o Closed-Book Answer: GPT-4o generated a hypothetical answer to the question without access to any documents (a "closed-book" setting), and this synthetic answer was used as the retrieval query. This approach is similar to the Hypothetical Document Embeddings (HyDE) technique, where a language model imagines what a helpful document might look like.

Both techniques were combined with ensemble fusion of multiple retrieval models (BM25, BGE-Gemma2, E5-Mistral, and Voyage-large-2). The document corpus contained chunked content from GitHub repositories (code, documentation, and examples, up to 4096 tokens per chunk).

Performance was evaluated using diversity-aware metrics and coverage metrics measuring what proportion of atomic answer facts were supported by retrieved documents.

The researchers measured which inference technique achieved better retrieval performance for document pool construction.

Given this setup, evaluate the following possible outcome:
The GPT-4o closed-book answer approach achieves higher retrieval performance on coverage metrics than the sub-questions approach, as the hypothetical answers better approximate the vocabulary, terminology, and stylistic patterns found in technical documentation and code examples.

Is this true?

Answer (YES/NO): NO